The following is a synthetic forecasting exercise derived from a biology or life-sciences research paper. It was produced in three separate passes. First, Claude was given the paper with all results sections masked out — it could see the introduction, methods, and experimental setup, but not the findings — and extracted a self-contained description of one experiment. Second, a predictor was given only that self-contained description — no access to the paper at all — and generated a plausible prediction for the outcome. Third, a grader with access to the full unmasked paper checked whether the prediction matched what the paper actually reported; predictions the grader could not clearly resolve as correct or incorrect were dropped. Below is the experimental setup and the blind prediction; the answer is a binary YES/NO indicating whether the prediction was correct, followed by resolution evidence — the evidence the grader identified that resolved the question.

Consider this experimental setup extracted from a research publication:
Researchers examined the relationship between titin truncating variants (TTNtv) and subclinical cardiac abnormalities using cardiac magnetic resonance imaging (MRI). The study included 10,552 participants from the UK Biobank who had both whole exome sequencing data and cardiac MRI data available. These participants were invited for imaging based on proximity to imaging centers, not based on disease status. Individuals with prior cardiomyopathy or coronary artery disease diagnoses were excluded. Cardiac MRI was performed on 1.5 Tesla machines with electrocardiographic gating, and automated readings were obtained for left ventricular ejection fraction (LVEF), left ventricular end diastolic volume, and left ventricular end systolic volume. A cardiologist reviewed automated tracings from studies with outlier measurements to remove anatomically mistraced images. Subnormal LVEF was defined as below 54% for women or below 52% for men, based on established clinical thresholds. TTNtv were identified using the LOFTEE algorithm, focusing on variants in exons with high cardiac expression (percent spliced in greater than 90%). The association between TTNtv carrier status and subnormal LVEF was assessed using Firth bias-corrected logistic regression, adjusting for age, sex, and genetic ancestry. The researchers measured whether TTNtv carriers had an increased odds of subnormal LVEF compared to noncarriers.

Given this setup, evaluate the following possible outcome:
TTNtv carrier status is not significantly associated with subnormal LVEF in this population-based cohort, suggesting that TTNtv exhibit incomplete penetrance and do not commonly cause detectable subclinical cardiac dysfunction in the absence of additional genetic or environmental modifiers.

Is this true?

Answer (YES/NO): NO